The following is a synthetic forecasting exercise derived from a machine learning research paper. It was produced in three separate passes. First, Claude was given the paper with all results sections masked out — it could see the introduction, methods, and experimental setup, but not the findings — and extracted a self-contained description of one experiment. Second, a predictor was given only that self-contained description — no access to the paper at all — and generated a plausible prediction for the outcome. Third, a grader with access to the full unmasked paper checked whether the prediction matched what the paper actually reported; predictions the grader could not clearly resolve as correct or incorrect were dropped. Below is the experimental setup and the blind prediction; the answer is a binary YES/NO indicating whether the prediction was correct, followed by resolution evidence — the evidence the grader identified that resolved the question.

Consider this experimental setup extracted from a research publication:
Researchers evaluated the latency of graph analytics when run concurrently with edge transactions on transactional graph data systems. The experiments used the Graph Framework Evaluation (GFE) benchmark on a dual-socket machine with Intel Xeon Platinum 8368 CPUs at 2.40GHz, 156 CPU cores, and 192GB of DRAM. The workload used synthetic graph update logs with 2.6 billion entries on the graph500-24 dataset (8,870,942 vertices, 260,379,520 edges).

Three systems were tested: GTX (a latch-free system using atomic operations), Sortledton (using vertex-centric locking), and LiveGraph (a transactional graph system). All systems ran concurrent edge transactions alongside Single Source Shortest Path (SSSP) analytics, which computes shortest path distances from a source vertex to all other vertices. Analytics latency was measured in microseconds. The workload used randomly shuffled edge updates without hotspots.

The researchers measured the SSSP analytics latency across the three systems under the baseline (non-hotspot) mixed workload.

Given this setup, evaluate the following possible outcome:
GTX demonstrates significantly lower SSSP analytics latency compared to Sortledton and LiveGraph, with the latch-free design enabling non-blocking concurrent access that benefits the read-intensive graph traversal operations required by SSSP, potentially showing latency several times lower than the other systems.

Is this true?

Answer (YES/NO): NO